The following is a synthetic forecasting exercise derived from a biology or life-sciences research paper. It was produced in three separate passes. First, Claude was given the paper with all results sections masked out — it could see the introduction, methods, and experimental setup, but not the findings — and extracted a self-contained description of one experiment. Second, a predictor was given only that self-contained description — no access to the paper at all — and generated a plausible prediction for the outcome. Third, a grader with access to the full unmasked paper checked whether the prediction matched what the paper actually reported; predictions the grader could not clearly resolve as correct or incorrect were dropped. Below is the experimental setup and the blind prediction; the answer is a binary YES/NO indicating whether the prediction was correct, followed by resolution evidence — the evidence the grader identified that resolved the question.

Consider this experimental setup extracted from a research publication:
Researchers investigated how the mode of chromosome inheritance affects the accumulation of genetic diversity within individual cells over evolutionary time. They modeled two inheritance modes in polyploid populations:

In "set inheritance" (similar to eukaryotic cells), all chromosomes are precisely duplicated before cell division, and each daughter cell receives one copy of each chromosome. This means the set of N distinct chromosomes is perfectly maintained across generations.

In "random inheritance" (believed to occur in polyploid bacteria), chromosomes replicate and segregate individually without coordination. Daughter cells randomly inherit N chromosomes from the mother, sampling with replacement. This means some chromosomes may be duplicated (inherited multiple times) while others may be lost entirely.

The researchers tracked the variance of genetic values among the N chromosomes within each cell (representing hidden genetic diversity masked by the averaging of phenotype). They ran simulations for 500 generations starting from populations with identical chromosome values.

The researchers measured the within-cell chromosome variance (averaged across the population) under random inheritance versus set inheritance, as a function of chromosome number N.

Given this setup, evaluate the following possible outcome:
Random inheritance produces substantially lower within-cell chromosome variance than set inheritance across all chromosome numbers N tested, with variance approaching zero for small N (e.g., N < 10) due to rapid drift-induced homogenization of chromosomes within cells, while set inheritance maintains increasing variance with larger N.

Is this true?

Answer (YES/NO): NO